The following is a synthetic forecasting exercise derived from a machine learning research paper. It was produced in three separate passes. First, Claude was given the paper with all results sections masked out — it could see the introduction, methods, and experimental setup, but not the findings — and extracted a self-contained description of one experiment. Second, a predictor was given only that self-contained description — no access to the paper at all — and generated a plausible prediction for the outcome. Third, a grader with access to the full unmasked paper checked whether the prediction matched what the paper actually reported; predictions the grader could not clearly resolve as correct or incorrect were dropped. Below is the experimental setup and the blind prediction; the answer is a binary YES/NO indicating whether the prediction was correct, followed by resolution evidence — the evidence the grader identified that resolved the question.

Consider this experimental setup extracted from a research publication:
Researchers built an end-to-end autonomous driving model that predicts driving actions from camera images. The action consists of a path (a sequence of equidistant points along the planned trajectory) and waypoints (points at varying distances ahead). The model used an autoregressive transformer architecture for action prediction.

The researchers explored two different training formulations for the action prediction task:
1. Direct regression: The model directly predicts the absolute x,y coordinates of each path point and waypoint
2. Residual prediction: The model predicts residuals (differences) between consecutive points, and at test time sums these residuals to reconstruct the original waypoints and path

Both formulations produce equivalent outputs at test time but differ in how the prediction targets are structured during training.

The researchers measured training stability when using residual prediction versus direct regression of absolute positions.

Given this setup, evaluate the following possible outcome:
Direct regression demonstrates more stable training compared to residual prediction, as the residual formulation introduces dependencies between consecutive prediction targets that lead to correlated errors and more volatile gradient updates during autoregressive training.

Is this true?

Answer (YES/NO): NO